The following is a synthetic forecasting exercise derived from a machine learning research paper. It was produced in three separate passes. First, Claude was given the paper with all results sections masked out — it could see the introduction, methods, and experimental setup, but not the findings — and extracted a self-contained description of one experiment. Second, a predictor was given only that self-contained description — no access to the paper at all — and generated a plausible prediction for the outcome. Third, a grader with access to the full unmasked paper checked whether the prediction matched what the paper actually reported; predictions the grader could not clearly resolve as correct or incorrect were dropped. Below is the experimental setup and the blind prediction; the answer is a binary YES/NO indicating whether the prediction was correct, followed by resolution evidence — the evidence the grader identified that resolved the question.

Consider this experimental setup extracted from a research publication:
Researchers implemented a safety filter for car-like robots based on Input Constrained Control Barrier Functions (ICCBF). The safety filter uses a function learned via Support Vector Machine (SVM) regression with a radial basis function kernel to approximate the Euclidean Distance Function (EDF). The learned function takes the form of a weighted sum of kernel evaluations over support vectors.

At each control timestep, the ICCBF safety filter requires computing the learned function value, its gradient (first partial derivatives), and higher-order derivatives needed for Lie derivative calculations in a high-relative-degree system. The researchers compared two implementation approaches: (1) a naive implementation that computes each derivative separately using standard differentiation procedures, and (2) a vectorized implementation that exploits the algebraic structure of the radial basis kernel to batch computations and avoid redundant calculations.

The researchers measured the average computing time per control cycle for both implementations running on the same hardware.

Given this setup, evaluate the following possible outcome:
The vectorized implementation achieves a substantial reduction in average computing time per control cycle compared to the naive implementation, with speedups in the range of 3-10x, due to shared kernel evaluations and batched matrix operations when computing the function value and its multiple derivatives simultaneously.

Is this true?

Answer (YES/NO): NO